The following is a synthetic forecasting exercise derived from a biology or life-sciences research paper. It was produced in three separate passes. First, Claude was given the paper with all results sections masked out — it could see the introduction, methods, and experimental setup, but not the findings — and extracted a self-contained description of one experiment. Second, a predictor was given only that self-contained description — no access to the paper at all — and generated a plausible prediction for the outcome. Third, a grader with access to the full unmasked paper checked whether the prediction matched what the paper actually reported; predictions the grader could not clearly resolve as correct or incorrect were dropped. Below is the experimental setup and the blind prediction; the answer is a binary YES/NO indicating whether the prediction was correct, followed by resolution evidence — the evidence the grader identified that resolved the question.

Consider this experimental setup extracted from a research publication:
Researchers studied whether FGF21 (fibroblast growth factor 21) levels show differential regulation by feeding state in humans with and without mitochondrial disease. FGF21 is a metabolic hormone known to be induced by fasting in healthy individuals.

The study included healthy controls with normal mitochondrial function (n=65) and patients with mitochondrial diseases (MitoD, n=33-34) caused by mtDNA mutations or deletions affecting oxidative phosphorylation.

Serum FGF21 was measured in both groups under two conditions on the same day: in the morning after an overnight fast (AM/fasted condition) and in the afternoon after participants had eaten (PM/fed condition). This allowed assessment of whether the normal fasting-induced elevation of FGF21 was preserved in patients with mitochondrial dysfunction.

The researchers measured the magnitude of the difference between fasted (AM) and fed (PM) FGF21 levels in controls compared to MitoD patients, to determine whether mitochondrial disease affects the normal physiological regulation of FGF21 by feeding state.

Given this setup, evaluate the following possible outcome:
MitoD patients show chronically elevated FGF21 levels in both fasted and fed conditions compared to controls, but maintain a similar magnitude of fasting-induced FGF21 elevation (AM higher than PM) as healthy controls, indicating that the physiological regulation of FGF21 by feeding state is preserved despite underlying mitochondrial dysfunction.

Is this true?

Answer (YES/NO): NO